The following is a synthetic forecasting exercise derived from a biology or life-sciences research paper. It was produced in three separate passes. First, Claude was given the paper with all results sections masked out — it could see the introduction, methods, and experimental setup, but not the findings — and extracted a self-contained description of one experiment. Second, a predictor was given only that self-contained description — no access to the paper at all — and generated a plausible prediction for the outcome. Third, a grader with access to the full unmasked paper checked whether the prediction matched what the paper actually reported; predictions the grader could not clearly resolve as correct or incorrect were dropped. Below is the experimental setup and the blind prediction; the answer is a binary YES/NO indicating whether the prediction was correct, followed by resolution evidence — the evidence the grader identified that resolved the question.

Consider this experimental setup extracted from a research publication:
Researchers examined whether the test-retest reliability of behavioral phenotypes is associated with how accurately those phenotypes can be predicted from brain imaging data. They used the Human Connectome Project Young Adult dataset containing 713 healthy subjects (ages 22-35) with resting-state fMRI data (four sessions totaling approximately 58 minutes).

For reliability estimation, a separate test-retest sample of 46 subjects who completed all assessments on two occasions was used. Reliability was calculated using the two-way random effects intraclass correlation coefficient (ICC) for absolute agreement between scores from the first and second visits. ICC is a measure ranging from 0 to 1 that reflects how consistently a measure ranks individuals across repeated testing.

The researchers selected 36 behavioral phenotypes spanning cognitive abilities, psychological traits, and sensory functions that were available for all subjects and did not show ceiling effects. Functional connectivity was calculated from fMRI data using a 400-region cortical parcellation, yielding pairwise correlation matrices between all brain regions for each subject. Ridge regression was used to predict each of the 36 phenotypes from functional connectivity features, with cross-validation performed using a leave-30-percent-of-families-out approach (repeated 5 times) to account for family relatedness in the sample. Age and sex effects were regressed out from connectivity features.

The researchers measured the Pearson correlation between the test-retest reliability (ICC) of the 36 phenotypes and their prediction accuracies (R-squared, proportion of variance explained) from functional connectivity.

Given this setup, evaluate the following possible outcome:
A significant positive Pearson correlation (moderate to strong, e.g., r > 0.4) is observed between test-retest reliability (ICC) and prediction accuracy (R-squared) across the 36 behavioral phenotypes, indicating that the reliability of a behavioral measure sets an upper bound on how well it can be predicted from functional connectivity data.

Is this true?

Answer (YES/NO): YES